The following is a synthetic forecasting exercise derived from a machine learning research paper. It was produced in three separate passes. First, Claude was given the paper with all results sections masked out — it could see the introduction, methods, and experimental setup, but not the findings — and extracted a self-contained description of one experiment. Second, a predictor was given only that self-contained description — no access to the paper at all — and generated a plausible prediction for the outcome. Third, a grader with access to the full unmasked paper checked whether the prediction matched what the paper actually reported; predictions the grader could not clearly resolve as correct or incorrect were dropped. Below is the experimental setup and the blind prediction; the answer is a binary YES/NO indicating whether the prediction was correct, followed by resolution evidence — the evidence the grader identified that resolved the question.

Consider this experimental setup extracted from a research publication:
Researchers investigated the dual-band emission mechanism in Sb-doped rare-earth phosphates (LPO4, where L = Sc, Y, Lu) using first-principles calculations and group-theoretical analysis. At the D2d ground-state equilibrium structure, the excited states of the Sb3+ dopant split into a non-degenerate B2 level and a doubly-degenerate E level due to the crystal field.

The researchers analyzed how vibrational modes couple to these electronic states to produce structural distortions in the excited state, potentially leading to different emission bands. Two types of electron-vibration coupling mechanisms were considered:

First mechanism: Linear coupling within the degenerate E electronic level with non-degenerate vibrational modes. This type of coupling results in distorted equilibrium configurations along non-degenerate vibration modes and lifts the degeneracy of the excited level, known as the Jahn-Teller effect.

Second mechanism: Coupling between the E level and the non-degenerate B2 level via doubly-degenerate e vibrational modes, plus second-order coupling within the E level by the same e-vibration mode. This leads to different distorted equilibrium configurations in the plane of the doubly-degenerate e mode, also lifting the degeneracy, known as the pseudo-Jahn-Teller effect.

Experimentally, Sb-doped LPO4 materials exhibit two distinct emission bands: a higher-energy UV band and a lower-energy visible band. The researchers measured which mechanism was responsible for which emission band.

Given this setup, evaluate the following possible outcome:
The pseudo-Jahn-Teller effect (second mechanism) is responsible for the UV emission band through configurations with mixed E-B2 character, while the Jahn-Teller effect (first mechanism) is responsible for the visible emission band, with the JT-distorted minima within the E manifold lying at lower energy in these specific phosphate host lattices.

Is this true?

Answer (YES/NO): NO